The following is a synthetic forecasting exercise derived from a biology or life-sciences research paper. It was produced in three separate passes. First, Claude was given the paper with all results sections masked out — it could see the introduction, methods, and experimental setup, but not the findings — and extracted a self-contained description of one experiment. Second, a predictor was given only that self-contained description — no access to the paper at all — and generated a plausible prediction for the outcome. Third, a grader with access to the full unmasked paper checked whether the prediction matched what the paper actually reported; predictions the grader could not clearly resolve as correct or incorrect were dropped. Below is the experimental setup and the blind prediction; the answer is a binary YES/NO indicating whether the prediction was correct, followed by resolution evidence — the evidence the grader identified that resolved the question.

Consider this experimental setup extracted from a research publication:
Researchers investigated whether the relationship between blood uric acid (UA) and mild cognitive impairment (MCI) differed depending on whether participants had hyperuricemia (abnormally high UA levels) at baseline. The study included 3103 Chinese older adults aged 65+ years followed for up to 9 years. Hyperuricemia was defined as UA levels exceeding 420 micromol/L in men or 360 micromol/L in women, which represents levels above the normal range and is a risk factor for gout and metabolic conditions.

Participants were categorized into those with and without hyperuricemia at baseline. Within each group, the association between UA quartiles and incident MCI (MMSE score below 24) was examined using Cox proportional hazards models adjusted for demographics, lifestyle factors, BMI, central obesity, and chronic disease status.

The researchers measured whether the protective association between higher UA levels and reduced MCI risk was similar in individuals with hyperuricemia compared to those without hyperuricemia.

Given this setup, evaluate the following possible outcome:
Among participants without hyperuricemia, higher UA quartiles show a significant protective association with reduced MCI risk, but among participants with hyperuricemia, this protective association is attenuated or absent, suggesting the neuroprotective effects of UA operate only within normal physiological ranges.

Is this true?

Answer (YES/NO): YES